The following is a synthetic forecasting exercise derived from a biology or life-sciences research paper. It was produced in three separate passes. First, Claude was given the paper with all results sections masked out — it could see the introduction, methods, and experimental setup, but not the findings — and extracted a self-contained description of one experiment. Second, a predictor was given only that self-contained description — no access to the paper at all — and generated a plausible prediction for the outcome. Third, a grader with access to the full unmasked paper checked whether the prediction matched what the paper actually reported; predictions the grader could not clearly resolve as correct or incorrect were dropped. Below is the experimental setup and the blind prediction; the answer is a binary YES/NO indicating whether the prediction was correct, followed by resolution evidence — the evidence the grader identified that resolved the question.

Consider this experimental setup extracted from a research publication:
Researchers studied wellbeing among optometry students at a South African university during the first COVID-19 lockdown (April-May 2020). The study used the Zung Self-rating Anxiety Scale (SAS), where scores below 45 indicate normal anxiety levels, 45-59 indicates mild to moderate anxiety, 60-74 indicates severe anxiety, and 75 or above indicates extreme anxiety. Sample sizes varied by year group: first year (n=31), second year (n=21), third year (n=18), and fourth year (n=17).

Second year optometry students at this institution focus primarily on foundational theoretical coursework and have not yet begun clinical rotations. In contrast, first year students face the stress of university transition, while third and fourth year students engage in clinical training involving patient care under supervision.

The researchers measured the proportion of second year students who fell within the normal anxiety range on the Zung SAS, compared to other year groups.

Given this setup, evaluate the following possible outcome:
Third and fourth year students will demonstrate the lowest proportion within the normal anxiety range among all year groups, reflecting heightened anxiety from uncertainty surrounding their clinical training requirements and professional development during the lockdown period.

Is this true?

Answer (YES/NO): YES